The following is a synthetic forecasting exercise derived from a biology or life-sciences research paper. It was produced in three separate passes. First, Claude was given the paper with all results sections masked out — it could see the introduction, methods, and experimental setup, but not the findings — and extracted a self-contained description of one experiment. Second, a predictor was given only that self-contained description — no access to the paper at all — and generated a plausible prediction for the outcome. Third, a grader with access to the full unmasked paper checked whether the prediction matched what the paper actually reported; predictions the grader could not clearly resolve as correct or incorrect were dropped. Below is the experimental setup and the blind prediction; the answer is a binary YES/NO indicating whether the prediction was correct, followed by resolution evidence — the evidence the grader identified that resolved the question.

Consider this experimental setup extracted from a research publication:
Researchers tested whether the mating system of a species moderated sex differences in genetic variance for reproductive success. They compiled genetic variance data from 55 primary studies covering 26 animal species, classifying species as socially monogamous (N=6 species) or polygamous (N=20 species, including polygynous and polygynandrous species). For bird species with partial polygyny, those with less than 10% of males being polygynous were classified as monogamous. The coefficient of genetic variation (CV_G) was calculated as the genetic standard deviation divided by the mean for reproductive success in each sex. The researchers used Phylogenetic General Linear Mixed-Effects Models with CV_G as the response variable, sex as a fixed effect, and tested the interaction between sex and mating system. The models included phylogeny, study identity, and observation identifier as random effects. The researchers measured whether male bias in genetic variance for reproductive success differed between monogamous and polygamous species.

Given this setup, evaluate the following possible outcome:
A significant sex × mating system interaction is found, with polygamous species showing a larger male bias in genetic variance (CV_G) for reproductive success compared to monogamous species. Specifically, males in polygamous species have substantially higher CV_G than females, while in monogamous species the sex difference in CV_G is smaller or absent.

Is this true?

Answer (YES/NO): YES